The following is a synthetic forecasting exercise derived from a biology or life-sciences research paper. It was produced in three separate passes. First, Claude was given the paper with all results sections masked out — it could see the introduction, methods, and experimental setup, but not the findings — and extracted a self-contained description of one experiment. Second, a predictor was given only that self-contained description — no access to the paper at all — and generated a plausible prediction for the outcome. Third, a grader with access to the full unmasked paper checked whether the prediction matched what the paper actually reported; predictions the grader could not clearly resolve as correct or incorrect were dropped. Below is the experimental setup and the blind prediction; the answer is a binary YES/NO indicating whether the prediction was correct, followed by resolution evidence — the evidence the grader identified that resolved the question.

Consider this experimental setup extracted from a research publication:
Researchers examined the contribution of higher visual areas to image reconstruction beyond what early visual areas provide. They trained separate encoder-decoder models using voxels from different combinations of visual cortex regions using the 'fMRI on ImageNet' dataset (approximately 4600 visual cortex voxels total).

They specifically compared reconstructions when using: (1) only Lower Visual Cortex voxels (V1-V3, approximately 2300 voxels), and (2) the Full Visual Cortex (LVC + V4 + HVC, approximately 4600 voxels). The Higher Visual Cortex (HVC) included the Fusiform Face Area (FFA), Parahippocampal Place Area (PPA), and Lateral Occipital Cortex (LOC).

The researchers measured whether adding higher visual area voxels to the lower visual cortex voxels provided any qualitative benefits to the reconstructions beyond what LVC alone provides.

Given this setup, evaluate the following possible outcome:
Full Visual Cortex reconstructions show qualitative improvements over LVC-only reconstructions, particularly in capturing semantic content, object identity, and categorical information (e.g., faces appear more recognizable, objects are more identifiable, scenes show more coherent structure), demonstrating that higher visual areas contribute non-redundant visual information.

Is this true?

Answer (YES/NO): YES